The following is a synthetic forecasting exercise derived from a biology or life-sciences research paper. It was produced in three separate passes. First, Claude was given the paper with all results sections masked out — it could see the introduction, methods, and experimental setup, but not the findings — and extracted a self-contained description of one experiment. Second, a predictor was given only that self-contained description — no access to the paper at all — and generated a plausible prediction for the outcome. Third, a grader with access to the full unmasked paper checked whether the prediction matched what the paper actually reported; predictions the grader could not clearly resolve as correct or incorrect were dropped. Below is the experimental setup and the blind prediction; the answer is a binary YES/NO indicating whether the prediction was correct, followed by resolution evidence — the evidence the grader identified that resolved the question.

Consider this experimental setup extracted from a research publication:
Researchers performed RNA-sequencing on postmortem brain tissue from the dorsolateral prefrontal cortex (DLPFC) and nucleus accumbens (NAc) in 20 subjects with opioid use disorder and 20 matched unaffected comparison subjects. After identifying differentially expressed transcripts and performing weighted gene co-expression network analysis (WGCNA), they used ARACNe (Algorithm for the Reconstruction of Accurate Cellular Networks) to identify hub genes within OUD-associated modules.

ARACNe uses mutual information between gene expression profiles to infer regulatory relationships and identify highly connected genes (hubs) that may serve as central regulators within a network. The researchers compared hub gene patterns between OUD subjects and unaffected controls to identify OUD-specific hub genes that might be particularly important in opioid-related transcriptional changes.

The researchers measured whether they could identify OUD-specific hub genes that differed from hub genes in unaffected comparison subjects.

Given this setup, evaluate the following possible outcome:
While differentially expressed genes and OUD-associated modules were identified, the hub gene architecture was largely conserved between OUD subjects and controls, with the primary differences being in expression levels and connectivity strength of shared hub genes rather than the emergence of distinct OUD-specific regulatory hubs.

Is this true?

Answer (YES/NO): NO